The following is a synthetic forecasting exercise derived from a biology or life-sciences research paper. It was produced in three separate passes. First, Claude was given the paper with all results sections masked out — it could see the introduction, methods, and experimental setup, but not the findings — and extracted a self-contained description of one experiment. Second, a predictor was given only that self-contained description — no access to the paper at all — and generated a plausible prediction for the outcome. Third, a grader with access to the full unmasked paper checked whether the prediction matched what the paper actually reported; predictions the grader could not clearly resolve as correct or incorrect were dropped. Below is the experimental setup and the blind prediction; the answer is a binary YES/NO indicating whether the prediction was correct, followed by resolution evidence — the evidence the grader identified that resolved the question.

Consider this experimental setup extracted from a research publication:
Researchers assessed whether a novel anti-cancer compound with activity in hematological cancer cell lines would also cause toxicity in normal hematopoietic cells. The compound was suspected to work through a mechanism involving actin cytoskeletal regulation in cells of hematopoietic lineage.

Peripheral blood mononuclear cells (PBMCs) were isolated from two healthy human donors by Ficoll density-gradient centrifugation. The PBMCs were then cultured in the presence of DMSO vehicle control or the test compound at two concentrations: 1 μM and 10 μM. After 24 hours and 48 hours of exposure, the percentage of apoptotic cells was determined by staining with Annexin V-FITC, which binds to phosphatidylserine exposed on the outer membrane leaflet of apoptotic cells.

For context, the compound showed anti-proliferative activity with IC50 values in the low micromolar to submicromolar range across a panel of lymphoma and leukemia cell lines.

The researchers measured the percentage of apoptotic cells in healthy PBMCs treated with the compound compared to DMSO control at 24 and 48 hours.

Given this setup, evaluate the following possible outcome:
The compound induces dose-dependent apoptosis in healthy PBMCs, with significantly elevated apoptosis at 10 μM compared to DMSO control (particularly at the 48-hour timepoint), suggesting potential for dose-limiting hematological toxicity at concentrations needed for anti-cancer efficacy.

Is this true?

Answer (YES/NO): NO